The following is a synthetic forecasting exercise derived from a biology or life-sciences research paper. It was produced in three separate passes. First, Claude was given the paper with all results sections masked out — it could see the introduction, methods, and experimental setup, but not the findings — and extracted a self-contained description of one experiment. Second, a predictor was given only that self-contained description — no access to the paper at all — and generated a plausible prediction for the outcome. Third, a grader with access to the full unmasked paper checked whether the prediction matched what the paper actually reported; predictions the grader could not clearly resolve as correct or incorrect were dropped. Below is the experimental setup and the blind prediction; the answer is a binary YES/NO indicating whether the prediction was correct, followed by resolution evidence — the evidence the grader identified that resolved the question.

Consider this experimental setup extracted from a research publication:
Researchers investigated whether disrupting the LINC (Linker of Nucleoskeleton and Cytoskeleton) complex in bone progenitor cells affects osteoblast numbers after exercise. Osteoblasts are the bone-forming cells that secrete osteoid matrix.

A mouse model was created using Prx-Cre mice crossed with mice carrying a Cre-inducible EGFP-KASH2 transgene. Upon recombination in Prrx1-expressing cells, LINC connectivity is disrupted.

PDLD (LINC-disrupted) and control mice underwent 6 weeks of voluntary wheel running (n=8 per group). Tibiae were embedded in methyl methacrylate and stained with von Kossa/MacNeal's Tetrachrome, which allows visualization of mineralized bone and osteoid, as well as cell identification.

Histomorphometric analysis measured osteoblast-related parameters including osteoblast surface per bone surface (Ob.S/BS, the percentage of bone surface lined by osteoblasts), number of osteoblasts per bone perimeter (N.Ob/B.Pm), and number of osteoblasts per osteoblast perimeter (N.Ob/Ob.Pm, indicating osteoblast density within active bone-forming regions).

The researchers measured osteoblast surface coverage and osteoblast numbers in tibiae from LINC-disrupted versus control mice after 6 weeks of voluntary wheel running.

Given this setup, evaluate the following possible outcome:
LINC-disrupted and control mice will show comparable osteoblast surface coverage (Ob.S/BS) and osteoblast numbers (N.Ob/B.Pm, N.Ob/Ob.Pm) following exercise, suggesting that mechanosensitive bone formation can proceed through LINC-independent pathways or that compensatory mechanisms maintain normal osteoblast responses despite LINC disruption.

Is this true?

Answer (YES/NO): NO